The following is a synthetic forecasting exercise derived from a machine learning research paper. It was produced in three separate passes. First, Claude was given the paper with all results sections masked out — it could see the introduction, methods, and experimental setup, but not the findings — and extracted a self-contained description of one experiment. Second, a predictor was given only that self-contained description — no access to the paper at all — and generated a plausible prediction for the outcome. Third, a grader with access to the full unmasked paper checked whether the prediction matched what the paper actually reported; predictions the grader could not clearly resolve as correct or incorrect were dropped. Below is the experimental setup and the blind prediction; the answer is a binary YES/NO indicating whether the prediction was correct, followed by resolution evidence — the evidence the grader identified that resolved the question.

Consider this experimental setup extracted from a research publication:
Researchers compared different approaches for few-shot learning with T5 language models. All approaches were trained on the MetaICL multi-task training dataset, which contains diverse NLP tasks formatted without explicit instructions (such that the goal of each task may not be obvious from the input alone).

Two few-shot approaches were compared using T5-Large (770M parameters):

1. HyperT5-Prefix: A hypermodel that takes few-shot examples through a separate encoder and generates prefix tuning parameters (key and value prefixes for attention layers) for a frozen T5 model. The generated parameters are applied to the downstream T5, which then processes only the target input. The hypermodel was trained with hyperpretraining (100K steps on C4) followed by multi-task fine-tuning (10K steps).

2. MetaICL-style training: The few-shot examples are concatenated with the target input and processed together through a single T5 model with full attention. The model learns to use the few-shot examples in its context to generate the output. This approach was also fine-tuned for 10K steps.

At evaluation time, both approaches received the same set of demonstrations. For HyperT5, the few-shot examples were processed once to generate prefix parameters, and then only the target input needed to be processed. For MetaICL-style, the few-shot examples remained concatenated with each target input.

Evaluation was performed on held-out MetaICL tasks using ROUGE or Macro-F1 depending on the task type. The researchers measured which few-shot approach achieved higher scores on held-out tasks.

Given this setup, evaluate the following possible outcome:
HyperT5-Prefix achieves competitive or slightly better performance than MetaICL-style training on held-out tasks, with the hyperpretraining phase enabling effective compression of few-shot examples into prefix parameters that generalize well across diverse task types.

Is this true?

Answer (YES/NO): NO